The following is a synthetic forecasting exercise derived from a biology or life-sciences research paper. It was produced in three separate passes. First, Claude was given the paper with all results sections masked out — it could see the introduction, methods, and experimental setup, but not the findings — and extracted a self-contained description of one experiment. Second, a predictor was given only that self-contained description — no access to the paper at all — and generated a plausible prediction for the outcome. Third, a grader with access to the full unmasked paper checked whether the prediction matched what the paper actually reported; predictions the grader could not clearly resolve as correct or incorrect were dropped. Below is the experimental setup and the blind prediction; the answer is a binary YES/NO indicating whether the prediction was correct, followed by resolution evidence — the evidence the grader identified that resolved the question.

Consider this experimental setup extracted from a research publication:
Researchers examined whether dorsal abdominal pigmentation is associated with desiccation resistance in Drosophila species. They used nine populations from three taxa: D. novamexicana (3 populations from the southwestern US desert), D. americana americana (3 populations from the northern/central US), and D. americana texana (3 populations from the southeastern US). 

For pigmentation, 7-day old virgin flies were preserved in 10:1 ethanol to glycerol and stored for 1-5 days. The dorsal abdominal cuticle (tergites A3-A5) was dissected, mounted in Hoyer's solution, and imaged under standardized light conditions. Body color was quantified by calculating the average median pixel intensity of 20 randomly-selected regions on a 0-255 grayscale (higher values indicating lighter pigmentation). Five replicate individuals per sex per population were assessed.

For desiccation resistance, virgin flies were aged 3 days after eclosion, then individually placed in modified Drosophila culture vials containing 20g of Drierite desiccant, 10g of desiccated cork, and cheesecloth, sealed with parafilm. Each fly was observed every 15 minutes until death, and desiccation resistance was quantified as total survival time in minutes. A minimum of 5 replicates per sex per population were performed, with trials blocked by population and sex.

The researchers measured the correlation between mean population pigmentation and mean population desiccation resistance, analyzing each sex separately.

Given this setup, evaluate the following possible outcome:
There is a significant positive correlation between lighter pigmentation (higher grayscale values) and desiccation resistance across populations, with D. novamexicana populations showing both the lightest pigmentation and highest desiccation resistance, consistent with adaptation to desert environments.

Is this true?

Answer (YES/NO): NO